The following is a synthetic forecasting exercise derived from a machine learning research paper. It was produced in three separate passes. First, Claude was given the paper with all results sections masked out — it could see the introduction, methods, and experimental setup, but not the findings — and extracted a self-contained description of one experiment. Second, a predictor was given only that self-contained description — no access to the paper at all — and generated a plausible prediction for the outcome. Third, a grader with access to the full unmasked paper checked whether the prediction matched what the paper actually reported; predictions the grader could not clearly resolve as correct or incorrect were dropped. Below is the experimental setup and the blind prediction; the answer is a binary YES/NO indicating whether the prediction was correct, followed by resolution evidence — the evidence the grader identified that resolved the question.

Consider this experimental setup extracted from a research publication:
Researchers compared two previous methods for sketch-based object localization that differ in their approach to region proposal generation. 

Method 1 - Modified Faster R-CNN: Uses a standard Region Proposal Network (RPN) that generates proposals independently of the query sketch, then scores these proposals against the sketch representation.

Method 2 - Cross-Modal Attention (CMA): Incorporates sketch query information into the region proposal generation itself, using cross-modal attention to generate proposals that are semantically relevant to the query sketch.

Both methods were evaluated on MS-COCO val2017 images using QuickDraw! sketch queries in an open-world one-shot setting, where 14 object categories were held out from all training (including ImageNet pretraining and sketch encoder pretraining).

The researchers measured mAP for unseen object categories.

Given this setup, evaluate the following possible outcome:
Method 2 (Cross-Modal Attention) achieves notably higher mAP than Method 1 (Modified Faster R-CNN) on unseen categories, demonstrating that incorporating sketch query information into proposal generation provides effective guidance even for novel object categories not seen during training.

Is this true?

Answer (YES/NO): YES